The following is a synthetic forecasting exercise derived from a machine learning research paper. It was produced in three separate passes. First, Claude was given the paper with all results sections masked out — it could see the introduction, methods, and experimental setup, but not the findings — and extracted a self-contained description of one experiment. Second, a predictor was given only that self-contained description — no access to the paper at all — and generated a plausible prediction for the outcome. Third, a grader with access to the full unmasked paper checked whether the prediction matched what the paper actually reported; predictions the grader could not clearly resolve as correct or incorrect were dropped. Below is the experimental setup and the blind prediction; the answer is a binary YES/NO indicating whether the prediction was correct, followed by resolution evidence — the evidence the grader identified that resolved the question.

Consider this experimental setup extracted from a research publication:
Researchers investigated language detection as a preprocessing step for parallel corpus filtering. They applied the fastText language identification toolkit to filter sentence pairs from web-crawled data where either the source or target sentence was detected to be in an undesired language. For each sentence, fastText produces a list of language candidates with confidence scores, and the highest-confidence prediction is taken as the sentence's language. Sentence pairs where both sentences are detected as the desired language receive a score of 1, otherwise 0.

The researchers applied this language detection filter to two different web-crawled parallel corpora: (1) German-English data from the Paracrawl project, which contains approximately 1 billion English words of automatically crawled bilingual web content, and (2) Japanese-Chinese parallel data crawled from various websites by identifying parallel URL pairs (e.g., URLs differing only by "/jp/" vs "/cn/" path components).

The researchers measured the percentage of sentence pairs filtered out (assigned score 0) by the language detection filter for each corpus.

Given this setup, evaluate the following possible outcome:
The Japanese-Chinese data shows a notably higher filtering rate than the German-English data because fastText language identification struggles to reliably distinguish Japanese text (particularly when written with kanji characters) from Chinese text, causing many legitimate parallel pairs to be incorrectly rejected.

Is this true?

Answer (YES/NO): NO